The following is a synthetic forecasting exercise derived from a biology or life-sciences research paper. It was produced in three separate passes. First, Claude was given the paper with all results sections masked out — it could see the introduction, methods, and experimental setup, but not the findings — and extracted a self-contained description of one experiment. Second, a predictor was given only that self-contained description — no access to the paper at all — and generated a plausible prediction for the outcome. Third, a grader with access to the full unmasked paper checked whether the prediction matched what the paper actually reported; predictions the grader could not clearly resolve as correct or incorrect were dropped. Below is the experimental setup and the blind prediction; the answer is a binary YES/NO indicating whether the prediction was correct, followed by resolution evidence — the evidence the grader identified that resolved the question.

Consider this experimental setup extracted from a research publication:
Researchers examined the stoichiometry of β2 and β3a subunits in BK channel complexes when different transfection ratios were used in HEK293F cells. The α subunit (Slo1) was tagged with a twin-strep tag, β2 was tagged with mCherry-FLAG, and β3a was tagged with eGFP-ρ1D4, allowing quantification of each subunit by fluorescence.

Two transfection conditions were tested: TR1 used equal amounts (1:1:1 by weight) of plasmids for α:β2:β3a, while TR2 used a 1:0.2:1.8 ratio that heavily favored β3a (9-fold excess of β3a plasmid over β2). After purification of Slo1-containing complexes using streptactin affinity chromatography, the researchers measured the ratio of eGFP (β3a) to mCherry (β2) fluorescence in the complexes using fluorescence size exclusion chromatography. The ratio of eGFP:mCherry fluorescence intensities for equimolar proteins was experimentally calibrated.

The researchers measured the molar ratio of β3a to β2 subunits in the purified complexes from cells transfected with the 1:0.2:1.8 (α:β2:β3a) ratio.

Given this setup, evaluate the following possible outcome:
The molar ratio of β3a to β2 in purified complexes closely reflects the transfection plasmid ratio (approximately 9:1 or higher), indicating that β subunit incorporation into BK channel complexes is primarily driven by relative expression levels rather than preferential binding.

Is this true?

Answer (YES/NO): NO